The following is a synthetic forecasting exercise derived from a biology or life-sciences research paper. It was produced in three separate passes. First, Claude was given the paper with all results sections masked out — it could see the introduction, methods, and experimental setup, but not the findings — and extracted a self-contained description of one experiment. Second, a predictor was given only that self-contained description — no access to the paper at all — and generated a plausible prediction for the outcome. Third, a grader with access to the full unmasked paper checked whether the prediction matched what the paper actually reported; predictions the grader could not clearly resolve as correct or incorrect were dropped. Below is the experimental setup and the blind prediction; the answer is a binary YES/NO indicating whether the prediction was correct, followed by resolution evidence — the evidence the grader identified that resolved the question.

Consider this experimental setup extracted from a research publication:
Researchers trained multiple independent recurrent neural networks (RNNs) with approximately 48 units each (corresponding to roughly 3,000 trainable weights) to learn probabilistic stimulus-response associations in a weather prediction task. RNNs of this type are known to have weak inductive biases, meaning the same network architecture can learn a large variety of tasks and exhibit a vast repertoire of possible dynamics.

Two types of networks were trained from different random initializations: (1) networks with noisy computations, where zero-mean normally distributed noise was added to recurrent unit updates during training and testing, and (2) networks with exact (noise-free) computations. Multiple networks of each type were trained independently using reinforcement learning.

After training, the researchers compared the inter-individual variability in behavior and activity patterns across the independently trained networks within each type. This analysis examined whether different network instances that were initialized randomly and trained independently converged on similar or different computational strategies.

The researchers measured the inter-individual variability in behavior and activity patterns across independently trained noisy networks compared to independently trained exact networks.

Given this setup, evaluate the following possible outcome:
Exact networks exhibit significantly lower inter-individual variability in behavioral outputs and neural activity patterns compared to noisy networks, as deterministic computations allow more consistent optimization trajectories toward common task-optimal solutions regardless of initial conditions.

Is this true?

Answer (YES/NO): NO